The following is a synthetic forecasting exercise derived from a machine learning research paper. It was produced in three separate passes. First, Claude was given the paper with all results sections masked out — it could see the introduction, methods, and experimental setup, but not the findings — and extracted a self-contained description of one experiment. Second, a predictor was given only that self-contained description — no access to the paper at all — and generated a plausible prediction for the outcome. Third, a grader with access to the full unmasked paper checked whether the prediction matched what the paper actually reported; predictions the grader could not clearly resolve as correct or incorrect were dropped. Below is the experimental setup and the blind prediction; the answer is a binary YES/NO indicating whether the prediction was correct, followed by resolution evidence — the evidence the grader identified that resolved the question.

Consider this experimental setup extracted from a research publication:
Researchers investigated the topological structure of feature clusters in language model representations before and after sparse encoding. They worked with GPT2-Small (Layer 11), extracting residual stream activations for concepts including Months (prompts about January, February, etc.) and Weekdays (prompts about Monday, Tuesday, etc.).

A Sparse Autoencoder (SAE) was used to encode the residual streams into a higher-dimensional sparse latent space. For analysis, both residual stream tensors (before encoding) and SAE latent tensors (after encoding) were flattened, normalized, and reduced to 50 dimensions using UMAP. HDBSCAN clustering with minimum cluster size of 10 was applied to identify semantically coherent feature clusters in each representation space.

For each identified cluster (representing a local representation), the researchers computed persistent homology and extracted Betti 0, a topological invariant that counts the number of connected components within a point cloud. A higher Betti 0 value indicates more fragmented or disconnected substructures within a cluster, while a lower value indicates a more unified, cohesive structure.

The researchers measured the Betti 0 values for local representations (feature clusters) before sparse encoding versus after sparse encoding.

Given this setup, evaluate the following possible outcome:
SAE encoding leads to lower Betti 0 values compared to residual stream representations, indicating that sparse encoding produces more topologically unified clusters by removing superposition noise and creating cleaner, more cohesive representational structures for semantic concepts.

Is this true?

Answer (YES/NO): NO